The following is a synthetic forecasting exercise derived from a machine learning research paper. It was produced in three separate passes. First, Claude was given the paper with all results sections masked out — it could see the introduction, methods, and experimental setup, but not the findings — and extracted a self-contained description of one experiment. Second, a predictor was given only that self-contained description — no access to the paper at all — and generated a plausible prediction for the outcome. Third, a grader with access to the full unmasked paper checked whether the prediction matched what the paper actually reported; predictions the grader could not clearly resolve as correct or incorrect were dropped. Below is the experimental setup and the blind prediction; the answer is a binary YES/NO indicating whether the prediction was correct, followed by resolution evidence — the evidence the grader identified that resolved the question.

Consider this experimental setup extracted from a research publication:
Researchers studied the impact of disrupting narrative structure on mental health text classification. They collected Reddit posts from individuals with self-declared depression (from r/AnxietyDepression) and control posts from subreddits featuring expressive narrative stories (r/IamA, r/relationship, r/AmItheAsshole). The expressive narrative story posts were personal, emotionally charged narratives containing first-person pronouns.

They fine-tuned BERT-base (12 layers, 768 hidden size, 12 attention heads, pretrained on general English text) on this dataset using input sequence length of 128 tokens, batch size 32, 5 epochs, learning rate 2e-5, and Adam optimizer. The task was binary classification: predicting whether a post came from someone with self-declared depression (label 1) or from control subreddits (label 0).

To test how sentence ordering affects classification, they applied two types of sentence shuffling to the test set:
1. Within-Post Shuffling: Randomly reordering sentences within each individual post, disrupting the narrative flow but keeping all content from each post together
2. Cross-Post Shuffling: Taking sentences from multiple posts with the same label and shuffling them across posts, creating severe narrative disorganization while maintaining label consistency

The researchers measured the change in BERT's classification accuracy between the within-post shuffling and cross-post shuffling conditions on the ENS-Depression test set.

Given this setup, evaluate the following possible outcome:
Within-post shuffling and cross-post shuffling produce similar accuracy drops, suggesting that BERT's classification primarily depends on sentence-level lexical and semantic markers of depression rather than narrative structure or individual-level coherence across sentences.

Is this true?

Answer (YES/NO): NO